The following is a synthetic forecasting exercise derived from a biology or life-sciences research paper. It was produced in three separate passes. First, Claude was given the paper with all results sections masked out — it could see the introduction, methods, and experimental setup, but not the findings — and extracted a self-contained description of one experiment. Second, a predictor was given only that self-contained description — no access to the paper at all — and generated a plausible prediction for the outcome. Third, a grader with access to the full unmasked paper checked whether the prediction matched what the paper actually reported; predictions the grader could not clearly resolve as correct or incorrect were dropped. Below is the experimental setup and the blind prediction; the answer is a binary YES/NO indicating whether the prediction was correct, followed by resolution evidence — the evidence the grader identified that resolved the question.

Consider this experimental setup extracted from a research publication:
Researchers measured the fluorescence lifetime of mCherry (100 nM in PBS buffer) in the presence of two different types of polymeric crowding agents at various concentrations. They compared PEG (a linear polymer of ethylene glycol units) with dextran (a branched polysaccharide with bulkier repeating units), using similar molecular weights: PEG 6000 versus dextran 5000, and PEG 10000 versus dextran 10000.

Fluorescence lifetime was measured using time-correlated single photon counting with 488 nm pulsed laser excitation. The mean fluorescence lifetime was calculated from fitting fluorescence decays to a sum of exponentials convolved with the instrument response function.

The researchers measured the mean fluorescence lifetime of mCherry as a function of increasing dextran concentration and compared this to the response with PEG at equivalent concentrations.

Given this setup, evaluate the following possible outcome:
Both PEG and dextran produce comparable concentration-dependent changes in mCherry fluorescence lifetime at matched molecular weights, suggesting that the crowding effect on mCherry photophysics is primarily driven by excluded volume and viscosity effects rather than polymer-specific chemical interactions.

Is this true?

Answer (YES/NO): NO